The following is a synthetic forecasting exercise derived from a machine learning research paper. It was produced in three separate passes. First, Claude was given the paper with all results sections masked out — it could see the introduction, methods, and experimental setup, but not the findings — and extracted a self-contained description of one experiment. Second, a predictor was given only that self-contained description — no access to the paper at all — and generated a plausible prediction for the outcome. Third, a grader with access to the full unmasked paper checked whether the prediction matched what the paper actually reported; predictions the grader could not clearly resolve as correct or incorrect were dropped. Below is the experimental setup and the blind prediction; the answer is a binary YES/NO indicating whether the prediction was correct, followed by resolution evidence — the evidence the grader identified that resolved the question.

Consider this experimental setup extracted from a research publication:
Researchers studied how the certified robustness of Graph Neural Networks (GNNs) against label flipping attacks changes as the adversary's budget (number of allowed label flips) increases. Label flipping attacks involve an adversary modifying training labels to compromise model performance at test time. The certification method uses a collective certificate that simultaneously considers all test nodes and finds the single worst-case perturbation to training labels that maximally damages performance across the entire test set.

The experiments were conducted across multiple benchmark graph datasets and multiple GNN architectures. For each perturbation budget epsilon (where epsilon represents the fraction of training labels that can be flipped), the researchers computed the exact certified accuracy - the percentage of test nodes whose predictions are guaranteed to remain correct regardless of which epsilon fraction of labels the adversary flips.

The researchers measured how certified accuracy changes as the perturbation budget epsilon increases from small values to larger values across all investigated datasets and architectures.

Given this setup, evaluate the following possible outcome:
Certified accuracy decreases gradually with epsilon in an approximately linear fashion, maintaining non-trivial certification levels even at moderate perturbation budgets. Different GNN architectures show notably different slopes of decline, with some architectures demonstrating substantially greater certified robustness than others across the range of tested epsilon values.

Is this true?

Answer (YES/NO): NO